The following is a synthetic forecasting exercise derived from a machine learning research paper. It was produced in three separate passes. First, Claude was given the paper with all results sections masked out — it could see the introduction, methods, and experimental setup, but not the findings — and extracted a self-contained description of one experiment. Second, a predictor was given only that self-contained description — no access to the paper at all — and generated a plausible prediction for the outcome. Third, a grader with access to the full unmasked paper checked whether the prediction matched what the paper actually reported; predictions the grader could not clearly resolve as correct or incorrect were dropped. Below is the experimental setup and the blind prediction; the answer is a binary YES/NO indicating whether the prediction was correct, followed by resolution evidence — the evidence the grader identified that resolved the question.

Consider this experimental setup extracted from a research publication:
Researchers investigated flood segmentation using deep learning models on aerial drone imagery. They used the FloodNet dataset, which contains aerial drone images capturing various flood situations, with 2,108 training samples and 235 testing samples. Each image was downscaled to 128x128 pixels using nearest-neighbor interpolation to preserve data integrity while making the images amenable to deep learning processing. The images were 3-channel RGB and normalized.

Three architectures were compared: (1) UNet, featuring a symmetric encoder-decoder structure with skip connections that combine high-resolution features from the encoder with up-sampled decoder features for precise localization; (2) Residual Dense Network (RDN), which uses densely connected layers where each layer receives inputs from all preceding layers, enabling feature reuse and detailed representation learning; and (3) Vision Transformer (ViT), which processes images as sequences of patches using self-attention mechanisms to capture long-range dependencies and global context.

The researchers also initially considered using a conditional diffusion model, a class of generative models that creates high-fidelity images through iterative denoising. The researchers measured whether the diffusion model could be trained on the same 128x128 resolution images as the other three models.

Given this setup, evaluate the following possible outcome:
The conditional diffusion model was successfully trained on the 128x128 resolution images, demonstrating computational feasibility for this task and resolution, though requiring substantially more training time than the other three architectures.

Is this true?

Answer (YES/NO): NO